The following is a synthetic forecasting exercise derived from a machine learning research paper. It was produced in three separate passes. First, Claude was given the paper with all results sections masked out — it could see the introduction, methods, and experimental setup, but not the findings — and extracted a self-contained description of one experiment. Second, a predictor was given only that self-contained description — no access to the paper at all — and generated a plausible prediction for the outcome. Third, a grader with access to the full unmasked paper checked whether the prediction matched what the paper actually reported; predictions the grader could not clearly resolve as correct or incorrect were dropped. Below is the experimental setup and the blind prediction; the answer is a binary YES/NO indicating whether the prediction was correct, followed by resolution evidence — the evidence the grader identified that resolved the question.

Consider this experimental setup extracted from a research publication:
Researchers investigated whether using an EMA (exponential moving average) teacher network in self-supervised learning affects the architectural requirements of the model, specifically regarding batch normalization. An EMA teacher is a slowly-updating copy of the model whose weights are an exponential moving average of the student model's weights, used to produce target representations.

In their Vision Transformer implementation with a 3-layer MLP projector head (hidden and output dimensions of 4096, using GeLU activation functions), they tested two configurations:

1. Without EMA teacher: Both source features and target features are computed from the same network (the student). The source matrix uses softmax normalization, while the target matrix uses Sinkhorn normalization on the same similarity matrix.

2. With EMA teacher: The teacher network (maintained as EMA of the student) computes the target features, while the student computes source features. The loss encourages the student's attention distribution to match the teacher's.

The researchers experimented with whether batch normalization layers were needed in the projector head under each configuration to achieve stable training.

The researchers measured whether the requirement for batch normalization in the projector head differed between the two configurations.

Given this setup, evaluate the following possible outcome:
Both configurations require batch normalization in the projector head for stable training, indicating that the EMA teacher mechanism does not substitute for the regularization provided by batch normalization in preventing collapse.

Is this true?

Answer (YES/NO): NO